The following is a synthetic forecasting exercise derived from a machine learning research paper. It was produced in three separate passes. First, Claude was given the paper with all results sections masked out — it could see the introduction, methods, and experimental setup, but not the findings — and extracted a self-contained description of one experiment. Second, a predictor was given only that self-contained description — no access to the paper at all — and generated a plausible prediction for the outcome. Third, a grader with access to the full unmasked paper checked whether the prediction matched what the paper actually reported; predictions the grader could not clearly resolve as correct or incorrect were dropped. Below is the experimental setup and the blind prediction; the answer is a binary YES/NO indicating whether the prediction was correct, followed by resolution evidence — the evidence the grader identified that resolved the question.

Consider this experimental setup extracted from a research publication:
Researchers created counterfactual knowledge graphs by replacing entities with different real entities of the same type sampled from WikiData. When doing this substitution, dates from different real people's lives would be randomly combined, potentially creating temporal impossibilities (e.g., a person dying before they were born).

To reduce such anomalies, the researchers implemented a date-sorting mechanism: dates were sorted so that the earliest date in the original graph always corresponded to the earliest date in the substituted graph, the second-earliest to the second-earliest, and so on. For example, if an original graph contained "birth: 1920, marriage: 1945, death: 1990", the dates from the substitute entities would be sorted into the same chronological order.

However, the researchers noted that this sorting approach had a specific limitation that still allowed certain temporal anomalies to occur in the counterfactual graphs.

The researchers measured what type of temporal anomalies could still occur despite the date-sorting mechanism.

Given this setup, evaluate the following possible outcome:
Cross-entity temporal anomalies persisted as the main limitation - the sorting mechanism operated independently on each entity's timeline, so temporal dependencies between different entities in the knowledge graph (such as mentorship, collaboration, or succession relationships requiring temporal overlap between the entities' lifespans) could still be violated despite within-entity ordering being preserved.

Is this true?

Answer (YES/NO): NO